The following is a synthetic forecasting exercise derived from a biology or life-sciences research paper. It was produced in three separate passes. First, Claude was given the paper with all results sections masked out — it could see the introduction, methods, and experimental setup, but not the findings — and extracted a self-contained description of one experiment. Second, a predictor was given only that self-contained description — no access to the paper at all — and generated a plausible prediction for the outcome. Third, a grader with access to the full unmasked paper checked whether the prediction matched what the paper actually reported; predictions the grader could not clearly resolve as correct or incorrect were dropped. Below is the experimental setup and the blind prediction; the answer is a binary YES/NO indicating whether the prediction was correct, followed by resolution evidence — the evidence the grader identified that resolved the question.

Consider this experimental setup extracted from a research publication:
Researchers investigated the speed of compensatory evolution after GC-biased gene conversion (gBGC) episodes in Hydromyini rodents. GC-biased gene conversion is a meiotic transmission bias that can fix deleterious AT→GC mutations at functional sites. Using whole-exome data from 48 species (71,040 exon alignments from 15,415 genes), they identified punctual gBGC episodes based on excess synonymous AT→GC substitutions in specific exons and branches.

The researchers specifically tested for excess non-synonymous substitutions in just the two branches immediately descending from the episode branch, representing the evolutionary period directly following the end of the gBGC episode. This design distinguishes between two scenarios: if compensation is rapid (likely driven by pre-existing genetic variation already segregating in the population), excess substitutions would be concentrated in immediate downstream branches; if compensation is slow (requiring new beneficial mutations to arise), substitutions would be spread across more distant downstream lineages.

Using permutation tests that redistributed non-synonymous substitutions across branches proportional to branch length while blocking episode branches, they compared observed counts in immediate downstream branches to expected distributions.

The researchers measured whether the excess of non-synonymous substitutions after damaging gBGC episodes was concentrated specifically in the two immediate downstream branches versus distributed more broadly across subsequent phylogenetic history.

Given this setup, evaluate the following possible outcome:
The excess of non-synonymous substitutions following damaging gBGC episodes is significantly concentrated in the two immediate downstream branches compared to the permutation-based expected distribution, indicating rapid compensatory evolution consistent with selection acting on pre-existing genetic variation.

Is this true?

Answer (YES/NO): YES